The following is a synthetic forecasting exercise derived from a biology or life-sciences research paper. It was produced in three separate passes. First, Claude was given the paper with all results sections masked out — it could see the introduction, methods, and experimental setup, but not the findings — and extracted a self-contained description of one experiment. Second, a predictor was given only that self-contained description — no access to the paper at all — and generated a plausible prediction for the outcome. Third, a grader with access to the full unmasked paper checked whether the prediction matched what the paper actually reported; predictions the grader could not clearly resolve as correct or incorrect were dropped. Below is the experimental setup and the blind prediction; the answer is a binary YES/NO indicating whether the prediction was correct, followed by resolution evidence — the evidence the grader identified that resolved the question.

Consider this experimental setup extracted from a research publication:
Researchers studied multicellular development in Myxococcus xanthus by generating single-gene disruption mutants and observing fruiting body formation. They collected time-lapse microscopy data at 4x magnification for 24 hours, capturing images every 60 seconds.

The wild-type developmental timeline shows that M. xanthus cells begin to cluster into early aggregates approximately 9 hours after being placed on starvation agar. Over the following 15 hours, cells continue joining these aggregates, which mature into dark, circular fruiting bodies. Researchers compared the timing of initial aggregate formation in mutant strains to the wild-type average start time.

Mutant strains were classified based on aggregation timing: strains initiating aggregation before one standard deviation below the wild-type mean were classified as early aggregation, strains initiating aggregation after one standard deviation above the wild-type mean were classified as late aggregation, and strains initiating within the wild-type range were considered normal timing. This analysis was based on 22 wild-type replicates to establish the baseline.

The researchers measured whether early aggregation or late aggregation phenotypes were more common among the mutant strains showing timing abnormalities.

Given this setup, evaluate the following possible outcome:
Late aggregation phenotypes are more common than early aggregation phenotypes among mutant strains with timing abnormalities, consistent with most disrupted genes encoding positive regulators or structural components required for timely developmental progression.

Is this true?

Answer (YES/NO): NO